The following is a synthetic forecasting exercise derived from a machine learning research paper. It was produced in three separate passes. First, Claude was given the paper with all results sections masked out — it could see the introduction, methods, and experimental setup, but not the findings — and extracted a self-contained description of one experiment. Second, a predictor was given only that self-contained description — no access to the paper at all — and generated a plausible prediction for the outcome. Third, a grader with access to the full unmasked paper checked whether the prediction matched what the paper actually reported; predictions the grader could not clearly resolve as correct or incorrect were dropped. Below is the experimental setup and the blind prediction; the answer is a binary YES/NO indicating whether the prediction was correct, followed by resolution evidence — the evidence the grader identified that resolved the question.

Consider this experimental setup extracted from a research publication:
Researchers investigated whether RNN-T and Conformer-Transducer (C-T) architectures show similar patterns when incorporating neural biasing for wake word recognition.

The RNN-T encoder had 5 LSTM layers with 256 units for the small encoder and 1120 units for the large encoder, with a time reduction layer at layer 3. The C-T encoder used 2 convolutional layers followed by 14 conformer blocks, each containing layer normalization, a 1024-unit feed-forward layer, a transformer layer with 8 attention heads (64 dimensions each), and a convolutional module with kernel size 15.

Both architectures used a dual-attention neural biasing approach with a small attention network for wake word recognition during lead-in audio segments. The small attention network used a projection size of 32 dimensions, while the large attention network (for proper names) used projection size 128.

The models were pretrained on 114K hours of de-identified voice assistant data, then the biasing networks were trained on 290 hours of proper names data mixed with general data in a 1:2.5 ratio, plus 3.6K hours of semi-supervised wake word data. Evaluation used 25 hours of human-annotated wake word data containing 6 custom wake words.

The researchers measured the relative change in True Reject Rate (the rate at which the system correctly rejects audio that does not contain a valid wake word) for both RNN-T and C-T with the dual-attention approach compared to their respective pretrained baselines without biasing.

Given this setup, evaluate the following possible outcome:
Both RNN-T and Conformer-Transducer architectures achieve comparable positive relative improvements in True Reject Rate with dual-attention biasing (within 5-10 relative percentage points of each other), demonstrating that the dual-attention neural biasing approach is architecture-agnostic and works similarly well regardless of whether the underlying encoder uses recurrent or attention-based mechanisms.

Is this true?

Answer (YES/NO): NO